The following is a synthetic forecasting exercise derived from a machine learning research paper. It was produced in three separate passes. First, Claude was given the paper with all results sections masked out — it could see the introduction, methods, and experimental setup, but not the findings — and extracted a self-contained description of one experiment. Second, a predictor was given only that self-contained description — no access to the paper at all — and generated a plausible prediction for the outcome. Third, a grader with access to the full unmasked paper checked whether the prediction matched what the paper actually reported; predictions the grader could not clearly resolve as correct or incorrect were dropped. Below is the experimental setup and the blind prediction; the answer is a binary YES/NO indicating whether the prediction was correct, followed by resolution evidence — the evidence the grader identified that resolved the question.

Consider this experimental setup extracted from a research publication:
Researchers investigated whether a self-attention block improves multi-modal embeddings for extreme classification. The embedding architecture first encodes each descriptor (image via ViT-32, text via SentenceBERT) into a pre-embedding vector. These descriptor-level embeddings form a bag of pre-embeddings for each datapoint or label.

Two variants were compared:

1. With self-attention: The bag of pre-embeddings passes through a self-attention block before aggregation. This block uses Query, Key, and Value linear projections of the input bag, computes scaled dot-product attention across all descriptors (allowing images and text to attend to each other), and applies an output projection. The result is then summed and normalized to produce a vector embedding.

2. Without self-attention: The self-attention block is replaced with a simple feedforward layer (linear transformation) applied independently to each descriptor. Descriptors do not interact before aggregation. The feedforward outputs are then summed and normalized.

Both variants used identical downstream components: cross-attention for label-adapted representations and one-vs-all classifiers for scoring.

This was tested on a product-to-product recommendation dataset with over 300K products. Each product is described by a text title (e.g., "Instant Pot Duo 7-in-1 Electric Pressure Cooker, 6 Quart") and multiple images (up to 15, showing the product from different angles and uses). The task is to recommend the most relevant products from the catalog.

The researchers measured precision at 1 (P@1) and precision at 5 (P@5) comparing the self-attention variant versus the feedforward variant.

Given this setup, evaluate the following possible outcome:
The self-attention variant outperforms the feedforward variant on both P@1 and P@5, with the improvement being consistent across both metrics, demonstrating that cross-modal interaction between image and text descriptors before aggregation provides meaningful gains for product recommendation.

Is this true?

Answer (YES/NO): YES